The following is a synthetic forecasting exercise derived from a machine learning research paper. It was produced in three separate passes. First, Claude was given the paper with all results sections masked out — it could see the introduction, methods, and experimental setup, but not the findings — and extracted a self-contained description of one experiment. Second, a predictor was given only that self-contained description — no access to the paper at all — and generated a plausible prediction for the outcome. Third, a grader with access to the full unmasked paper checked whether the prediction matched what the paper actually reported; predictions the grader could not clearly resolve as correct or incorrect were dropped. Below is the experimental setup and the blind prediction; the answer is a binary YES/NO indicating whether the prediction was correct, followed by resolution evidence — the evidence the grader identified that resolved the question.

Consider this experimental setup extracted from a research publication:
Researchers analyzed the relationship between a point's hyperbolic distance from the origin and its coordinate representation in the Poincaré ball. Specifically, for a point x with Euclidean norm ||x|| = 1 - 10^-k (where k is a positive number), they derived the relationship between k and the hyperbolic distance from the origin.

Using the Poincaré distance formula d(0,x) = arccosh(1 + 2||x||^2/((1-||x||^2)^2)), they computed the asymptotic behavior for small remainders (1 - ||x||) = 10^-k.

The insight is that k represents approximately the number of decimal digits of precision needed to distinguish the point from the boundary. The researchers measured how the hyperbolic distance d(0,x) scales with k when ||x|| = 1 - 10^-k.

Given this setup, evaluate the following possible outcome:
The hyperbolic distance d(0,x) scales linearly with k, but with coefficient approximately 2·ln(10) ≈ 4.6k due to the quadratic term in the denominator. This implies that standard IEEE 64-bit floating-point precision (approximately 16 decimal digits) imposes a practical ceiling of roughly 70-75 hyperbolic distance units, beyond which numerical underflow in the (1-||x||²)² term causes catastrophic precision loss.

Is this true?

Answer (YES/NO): NO